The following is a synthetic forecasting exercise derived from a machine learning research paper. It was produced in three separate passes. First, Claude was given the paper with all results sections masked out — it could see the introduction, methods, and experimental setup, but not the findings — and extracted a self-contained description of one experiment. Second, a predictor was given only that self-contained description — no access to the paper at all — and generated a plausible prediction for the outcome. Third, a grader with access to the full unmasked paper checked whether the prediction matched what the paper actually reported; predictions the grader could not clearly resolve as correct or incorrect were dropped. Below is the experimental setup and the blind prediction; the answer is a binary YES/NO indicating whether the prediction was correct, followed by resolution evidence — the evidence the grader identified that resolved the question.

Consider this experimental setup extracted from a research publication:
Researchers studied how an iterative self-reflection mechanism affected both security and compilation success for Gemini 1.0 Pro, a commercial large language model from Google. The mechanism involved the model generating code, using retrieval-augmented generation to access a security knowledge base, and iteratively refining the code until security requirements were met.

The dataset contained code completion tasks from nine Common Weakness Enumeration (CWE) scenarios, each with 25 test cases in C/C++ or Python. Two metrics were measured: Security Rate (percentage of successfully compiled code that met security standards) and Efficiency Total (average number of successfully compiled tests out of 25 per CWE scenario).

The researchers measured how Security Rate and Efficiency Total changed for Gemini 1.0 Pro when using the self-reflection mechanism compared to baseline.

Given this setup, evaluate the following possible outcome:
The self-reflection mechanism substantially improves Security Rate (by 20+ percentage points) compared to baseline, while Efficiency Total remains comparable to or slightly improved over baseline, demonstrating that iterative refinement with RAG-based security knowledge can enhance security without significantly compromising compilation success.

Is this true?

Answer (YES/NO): NO